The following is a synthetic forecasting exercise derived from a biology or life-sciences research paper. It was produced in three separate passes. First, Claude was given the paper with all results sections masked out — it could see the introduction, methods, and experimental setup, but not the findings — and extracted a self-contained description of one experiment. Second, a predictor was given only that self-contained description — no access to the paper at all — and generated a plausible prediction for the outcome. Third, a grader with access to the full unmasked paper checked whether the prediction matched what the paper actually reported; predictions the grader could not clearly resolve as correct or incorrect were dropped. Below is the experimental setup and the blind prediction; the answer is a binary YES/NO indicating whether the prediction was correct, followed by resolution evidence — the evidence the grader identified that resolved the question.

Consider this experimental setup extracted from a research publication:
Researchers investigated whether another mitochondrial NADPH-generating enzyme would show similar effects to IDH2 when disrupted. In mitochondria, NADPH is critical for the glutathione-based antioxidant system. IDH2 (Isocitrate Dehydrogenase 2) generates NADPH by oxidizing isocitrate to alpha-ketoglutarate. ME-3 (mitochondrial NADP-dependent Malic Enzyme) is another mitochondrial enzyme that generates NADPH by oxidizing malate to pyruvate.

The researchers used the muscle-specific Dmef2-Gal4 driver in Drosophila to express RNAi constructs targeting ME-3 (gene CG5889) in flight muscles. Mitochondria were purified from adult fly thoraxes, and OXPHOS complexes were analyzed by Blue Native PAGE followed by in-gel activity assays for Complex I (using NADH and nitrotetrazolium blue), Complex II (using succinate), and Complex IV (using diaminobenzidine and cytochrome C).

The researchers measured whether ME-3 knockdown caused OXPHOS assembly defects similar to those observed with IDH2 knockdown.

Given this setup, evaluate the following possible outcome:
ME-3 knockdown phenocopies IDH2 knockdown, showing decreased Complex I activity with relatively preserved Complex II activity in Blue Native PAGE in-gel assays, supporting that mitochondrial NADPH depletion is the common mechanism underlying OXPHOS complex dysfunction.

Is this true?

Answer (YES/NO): YES